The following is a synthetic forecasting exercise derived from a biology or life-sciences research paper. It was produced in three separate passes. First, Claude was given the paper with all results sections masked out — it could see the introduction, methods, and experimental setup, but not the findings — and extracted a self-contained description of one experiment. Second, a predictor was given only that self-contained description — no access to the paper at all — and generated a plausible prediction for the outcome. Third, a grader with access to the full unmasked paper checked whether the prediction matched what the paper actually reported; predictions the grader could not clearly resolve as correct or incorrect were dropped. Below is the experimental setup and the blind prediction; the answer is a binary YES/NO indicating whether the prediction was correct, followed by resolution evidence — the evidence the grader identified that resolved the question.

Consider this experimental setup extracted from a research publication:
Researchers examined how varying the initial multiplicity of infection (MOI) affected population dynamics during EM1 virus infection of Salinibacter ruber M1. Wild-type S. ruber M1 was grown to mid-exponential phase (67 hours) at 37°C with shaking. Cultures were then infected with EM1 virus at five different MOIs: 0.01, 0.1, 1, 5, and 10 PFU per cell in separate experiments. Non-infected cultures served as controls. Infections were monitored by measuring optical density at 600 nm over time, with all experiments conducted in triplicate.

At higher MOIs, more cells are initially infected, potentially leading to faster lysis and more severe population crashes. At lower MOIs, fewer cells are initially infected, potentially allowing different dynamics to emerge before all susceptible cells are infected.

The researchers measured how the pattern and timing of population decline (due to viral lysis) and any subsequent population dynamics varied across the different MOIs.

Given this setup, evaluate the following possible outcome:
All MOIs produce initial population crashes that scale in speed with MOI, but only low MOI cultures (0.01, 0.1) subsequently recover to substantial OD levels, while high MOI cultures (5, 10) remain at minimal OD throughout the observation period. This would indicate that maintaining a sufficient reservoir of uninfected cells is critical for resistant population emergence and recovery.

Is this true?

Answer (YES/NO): NO